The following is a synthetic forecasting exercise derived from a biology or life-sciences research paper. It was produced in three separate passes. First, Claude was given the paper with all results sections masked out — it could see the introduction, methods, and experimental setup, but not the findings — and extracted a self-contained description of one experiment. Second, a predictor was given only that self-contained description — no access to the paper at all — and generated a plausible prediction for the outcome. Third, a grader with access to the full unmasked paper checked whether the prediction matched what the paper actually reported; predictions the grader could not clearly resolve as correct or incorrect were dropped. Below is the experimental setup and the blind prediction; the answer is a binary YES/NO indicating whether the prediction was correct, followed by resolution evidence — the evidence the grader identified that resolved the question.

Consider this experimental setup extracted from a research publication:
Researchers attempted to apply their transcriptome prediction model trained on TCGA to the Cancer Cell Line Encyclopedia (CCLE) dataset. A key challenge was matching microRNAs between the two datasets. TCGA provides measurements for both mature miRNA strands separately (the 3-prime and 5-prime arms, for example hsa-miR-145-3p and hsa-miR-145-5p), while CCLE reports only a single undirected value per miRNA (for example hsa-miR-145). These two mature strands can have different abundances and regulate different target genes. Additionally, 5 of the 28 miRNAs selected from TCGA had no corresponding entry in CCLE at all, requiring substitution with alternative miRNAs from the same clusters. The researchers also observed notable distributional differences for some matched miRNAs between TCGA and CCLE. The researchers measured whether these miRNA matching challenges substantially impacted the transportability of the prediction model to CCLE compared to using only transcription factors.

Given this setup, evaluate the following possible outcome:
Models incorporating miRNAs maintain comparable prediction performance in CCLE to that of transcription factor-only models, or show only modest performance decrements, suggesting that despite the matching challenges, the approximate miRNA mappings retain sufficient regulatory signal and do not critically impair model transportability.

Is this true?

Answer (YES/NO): NO